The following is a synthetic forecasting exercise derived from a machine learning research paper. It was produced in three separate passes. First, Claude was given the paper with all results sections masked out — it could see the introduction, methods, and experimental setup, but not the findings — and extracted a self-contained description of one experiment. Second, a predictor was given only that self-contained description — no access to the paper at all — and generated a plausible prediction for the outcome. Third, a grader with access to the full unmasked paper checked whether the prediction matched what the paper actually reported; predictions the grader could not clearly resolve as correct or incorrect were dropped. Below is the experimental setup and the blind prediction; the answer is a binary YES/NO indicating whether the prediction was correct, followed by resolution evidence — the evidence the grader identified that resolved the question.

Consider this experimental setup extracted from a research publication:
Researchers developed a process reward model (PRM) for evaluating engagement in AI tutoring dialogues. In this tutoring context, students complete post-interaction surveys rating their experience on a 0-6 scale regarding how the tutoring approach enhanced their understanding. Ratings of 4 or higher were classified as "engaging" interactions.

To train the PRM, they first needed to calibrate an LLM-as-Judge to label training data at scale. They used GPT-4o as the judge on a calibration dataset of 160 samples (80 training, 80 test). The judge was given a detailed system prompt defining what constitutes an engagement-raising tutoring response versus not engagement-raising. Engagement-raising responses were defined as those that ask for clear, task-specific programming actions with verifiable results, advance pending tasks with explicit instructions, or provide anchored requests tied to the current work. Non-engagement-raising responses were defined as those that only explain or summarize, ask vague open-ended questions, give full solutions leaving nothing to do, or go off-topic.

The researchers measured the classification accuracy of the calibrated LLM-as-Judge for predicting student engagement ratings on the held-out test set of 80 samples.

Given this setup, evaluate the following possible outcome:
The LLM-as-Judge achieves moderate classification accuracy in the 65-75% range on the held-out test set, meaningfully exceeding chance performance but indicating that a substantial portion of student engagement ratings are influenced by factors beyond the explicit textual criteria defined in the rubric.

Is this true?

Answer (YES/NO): YES